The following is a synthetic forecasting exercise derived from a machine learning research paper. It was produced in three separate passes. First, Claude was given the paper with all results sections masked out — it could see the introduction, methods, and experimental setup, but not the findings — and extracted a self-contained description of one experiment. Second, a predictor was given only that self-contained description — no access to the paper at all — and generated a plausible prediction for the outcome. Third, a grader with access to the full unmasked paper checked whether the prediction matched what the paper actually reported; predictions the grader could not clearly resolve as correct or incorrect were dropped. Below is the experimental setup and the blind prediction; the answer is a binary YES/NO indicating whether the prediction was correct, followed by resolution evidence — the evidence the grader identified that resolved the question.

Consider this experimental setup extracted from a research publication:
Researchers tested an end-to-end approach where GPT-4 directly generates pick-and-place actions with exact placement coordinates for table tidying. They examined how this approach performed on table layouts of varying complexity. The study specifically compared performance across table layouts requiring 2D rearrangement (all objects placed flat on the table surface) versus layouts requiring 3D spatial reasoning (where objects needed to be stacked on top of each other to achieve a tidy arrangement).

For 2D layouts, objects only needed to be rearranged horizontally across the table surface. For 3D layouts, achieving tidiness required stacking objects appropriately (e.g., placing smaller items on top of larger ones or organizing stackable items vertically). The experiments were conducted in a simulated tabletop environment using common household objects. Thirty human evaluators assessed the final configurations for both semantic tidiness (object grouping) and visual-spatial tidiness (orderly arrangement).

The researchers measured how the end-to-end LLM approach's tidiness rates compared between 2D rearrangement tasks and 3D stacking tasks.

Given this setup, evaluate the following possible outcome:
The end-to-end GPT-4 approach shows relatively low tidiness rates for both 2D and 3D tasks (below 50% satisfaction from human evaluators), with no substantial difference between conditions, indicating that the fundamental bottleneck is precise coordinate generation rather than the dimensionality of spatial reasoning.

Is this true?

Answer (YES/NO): NO